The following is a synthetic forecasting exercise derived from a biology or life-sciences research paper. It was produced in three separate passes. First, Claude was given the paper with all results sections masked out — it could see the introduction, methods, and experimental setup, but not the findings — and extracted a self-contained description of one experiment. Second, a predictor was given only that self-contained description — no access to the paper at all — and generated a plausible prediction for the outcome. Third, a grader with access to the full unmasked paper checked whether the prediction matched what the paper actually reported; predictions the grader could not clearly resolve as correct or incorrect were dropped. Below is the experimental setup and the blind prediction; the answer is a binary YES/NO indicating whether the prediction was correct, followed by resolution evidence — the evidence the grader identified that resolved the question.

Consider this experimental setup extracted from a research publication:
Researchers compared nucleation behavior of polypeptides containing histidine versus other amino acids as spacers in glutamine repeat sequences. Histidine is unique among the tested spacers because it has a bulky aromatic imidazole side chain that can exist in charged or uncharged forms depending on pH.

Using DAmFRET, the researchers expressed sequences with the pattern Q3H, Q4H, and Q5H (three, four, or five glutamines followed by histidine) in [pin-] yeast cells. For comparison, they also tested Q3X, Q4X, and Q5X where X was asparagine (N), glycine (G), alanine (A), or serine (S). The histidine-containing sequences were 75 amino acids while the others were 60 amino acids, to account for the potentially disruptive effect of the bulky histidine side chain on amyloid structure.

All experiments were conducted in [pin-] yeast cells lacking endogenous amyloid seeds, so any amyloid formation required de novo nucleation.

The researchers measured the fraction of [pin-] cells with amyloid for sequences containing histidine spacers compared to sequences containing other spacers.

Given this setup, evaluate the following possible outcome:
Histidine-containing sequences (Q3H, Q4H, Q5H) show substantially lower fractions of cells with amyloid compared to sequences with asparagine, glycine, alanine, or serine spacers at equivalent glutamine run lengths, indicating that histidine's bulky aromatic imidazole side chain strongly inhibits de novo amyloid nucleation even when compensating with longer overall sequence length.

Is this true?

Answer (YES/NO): NO